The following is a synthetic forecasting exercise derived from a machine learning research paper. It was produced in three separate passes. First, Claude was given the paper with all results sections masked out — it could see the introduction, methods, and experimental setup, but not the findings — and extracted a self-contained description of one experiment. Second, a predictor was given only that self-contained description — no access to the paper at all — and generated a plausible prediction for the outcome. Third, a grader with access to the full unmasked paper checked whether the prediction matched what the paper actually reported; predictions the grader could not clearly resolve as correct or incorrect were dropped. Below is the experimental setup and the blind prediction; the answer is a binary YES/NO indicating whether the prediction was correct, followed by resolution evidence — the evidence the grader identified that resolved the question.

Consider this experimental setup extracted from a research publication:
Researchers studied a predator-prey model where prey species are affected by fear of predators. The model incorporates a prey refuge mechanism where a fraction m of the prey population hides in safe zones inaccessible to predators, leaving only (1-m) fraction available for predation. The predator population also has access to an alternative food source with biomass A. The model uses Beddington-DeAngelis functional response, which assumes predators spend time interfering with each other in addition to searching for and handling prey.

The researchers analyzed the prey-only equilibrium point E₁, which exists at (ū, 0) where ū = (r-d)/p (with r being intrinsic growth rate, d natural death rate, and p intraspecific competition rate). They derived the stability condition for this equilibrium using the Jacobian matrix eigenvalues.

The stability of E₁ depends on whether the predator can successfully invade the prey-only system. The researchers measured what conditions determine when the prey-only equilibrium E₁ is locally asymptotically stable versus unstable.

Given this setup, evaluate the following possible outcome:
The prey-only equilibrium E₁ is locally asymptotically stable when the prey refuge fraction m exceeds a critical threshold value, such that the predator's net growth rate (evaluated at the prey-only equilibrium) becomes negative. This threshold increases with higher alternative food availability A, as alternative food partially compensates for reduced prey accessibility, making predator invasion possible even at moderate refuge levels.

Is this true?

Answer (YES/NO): NO